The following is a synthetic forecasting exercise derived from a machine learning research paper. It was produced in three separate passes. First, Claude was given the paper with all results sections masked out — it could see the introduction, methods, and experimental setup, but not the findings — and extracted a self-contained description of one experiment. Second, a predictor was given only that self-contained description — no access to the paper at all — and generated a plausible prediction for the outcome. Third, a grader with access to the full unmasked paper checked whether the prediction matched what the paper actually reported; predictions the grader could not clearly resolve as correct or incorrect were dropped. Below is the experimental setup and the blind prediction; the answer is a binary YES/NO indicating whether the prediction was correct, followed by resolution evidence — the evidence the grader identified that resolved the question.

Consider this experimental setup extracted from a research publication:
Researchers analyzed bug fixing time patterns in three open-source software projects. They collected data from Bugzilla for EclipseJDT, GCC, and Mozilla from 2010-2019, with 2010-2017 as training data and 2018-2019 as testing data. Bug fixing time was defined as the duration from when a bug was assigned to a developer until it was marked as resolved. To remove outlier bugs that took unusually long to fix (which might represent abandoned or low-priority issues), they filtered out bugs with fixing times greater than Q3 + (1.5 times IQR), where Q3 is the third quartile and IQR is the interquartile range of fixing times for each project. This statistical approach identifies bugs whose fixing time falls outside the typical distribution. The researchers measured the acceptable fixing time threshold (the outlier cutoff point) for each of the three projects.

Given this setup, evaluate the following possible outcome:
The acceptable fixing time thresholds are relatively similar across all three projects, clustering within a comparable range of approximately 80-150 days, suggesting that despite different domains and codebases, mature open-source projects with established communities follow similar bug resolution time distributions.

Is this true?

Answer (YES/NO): NO